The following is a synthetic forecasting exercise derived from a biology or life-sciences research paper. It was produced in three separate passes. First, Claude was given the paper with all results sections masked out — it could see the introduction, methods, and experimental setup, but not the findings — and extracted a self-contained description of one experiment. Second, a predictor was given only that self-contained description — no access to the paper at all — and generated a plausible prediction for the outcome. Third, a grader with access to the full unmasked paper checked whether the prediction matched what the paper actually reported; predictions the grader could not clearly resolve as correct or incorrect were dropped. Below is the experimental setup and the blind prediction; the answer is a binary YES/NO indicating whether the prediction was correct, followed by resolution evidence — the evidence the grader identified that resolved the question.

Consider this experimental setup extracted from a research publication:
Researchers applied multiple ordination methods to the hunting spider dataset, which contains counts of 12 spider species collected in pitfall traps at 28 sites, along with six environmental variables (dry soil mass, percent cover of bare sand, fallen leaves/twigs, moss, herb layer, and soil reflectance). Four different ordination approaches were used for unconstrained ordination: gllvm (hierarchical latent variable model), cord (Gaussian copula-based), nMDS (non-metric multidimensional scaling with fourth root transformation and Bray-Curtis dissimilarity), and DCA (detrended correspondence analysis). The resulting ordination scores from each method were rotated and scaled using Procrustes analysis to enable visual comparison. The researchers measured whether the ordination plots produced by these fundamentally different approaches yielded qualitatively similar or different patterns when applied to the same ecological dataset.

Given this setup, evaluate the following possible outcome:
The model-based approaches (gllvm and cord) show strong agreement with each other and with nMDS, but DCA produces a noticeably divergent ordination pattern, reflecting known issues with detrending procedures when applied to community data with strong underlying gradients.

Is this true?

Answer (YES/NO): NO